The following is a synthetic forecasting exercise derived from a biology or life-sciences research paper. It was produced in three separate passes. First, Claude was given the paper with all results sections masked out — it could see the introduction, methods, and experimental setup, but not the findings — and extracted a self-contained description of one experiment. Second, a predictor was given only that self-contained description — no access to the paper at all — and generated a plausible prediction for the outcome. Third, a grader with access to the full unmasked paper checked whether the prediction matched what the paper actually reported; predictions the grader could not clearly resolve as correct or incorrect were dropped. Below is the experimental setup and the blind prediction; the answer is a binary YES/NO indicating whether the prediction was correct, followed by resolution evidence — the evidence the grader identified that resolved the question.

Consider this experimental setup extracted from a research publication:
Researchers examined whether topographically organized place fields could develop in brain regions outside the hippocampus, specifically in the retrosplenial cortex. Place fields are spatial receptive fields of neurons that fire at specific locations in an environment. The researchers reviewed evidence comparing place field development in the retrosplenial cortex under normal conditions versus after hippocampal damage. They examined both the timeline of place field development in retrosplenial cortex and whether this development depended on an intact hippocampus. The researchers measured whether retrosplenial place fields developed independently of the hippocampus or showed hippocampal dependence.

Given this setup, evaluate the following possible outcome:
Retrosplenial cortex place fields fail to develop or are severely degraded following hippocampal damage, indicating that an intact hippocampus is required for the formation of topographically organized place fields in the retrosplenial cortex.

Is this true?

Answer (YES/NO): YES